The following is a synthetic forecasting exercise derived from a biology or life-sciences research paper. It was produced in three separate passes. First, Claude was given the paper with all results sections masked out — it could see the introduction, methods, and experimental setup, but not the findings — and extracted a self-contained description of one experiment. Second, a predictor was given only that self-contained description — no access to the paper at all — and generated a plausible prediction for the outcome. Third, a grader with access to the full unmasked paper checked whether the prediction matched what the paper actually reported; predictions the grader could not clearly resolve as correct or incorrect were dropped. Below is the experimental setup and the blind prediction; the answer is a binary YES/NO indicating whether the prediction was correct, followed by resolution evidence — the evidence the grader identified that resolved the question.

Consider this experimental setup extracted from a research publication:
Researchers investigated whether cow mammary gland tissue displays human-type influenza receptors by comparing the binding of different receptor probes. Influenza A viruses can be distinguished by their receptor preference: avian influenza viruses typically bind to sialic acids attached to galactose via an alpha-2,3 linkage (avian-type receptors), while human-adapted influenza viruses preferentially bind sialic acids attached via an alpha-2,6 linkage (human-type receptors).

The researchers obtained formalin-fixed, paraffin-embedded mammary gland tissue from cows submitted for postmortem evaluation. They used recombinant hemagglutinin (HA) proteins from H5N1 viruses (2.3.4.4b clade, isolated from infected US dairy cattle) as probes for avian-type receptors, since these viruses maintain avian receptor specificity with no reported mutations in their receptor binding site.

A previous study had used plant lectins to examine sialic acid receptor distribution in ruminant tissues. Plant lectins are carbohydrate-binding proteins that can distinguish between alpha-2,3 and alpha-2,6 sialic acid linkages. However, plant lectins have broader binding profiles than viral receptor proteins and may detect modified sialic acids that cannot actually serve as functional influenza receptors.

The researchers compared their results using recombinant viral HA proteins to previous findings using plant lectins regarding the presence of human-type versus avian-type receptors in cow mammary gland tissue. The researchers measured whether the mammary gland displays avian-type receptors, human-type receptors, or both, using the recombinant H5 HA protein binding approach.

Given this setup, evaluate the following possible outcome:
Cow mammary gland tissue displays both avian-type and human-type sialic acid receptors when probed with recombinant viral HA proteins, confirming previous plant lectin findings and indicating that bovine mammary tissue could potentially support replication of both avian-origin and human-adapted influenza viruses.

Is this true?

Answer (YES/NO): NO